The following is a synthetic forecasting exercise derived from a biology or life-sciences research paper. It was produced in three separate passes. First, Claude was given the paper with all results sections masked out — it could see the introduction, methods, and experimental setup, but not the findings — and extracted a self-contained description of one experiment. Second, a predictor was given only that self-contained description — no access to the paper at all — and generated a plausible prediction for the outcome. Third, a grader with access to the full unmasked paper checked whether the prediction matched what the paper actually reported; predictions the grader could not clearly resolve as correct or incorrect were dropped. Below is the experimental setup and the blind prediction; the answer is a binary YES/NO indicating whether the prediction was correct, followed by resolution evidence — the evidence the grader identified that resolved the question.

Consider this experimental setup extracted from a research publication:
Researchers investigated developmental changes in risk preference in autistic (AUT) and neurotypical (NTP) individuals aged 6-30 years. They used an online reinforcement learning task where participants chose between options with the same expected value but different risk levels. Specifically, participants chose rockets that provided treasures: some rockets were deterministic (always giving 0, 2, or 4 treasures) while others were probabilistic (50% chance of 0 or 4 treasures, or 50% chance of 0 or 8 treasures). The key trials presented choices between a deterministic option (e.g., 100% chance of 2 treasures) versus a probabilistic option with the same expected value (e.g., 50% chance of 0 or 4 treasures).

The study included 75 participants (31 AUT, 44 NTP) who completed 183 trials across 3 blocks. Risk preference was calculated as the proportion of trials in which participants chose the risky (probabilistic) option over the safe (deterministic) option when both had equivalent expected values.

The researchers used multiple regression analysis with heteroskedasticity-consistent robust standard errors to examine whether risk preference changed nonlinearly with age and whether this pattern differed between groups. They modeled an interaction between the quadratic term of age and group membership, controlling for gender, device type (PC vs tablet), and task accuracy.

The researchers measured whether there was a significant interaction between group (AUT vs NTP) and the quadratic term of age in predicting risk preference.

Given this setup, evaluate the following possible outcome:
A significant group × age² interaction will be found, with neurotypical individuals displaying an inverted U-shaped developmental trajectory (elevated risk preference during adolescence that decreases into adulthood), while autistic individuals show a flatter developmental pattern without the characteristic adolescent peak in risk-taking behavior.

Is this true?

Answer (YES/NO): NO